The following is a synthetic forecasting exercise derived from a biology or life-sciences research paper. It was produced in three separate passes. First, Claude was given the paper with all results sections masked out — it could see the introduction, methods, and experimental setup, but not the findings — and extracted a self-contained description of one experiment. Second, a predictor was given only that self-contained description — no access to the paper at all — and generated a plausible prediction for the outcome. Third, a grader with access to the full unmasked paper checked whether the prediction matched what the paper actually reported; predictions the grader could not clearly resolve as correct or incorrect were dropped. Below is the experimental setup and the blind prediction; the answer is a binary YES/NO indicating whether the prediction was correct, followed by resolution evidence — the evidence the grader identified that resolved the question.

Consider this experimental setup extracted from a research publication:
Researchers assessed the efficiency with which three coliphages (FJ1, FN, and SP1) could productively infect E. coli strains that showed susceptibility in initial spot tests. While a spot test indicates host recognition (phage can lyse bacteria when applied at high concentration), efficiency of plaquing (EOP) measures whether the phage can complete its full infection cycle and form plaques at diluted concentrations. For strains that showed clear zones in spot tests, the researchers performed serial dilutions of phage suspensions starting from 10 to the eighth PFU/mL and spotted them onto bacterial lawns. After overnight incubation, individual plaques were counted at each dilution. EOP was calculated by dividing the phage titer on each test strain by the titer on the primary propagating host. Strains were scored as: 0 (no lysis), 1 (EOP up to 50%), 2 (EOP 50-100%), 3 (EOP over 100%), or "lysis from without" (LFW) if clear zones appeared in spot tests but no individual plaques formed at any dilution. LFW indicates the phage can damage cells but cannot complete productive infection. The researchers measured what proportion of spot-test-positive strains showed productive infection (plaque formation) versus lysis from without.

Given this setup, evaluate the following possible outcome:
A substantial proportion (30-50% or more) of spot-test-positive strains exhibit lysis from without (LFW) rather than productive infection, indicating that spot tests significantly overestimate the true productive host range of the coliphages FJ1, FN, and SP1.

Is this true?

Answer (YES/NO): YES